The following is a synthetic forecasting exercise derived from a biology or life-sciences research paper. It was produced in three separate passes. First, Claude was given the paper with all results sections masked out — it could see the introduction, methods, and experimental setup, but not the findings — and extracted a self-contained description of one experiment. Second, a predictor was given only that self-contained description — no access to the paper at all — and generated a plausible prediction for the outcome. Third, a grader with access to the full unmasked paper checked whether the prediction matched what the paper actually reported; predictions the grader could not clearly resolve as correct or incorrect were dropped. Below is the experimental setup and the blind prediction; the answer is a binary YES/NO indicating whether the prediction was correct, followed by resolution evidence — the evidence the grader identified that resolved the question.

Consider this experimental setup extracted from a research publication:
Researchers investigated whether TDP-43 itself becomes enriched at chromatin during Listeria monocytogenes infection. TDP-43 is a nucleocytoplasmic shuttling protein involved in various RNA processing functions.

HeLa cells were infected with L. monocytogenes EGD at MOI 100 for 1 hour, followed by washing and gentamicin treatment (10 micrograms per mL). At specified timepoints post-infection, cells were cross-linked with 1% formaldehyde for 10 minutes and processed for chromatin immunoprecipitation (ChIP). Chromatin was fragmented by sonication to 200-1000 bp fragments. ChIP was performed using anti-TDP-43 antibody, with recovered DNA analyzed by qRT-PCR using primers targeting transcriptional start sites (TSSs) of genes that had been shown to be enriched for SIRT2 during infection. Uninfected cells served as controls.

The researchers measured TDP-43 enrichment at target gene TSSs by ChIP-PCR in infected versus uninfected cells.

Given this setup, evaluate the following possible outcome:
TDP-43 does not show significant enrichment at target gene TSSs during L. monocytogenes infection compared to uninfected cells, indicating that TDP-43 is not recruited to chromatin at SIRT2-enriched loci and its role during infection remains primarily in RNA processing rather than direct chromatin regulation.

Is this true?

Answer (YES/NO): NO